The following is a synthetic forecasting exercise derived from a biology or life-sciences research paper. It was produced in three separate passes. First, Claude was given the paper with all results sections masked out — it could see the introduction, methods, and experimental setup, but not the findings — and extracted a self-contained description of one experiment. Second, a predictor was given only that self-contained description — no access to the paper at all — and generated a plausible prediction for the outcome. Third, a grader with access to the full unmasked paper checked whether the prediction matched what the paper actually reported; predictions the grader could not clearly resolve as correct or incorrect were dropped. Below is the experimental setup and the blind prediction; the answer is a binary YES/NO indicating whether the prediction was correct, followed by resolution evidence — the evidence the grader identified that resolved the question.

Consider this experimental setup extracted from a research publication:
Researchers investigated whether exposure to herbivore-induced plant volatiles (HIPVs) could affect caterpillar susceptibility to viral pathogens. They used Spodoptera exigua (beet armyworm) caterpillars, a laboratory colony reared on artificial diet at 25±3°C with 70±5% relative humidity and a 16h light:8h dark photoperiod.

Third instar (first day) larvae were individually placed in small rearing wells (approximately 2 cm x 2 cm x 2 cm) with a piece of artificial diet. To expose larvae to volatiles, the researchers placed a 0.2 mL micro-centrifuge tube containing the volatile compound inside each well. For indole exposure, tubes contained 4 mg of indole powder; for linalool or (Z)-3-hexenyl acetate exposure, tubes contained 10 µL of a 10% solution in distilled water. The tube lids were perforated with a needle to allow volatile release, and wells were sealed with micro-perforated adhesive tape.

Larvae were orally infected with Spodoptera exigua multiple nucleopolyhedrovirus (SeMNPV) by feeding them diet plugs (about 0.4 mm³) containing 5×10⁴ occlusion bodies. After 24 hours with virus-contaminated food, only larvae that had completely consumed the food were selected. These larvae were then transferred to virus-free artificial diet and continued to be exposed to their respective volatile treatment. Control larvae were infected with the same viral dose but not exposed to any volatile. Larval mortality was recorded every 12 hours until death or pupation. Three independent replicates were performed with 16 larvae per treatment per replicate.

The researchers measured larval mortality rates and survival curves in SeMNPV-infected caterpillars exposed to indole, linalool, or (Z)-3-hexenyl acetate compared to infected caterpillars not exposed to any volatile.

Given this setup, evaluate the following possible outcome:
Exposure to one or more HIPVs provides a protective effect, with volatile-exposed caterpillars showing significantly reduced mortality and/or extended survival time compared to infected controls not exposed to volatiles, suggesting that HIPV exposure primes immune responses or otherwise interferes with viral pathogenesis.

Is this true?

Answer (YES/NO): NO